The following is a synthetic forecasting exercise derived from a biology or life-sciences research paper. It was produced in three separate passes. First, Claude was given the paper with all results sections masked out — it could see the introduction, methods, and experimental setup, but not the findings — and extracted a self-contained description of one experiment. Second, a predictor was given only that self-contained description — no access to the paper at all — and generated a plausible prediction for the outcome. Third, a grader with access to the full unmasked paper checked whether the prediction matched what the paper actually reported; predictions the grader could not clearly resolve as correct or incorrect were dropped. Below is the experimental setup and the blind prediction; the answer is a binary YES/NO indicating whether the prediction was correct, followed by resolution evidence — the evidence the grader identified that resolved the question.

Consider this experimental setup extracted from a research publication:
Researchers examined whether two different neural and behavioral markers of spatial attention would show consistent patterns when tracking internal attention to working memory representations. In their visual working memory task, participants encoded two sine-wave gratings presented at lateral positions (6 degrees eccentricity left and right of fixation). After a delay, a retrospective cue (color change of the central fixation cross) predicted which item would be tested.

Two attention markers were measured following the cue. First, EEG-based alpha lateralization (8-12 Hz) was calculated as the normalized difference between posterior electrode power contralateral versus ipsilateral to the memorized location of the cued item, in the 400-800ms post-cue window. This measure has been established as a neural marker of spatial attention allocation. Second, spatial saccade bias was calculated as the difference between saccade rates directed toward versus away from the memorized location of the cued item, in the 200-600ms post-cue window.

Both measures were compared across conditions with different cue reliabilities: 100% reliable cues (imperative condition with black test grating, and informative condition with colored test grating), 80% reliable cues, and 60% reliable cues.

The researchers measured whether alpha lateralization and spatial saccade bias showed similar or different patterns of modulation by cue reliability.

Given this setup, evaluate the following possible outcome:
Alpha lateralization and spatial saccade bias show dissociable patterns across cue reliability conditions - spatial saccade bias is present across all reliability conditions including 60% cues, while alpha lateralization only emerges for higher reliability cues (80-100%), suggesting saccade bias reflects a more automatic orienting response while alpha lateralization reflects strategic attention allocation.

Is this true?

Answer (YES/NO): NO